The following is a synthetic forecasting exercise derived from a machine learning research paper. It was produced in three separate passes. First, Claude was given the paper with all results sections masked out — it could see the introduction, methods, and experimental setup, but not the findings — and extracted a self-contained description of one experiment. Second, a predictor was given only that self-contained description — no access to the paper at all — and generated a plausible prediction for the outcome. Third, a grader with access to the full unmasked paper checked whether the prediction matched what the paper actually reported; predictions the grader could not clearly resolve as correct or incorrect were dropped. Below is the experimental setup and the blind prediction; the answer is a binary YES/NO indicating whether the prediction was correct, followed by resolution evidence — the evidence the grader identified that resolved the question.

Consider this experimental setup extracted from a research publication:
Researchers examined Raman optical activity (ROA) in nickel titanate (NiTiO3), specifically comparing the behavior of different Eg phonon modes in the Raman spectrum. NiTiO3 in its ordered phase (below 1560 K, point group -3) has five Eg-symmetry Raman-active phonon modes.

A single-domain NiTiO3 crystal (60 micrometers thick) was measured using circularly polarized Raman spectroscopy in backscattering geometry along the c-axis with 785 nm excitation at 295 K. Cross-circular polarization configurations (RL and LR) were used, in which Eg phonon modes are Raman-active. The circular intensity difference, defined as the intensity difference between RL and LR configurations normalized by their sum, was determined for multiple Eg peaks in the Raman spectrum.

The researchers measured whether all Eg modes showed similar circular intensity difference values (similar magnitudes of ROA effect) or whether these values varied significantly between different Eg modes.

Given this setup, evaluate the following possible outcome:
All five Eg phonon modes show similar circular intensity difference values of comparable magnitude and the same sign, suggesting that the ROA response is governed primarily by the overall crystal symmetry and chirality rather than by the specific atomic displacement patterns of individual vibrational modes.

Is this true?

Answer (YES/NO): NO